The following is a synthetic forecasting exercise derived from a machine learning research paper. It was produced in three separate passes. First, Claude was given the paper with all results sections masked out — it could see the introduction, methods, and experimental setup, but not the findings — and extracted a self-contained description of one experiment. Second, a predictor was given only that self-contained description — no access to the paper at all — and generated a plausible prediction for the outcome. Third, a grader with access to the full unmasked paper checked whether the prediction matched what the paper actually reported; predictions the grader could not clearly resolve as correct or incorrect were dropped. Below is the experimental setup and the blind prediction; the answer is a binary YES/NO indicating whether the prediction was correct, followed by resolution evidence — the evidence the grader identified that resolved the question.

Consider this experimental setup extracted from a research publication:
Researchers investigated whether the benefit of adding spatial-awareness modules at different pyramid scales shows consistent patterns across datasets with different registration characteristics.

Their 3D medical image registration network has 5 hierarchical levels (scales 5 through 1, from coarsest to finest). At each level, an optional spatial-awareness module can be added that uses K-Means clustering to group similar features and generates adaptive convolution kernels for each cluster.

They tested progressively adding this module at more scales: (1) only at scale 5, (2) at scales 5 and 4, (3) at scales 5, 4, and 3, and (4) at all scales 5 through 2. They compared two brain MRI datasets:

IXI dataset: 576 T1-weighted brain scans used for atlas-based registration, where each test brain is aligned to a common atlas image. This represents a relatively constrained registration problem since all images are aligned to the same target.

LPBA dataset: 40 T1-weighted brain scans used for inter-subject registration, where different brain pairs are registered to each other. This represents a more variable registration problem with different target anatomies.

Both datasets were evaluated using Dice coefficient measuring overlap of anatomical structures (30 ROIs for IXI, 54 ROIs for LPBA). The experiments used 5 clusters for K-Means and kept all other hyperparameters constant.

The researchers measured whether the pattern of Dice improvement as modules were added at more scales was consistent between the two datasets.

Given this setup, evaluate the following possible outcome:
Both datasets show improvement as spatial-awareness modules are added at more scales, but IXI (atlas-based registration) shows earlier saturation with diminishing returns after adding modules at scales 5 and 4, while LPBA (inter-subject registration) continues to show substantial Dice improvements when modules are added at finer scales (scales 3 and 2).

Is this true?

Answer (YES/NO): NO